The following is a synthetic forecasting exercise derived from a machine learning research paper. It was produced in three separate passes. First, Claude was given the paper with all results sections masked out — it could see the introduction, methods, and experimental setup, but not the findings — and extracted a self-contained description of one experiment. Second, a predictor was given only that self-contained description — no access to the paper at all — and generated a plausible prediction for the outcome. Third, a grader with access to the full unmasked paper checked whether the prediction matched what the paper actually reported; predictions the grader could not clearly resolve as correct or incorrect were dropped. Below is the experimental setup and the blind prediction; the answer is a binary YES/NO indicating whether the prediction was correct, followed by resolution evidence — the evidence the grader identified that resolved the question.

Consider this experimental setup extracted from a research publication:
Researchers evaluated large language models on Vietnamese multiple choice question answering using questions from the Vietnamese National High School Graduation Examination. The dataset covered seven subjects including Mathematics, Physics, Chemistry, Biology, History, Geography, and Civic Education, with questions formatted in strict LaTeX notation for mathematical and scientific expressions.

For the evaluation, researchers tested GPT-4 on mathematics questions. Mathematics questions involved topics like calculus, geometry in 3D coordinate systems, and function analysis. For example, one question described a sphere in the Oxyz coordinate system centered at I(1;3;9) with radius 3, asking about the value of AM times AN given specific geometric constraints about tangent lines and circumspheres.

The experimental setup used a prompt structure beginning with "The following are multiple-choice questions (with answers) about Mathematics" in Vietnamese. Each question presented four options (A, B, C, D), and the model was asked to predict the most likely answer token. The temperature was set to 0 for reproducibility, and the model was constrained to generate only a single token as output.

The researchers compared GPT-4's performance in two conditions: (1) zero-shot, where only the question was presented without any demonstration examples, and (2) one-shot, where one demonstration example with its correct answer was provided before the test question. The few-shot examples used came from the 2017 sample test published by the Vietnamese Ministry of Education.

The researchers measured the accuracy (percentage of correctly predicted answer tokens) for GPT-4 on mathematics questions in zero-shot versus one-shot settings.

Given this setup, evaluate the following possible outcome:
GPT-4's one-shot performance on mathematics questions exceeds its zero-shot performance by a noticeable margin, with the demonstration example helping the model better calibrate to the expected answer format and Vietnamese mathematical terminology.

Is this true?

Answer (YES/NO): YES